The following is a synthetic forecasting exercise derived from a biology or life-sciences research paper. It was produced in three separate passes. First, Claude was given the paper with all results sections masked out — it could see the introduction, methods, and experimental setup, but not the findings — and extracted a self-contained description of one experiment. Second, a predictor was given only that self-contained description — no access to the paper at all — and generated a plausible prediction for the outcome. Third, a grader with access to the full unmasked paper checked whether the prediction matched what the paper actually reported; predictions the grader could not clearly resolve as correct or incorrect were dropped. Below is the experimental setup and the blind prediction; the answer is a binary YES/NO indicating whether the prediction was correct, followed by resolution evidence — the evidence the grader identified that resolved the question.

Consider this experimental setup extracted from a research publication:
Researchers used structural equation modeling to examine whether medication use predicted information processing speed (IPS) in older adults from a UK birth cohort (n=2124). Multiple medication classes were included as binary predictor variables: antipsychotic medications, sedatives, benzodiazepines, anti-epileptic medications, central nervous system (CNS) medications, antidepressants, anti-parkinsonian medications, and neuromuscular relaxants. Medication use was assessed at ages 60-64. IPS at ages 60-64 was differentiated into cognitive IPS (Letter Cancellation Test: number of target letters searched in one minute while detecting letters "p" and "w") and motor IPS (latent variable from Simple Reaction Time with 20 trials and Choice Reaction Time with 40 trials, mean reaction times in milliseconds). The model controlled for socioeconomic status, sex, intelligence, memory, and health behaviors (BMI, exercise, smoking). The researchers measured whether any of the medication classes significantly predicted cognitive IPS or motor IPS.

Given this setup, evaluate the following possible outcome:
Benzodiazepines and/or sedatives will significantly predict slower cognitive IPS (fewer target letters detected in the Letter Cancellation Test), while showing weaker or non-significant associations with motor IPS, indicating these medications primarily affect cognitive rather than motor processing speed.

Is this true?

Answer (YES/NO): NO